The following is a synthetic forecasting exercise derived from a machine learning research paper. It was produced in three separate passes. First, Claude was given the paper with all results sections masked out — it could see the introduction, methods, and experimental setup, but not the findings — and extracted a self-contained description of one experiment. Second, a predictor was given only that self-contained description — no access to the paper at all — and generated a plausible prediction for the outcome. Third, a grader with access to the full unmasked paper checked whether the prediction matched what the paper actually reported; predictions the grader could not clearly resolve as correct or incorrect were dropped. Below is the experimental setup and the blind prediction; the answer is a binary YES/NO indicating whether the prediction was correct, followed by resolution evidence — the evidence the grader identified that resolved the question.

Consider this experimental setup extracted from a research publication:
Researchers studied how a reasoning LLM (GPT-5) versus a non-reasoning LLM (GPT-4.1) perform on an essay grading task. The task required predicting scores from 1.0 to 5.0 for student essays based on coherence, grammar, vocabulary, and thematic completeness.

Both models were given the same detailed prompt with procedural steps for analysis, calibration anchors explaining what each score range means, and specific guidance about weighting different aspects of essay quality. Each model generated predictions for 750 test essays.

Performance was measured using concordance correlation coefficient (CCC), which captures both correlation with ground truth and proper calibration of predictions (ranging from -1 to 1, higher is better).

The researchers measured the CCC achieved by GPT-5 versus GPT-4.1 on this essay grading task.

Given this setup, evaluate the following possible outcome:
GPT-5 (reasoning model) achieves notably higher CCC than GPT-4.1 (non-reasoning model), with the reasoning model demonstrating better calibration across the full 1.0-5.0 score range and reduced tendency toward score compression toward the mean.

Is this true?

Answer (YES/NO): NO